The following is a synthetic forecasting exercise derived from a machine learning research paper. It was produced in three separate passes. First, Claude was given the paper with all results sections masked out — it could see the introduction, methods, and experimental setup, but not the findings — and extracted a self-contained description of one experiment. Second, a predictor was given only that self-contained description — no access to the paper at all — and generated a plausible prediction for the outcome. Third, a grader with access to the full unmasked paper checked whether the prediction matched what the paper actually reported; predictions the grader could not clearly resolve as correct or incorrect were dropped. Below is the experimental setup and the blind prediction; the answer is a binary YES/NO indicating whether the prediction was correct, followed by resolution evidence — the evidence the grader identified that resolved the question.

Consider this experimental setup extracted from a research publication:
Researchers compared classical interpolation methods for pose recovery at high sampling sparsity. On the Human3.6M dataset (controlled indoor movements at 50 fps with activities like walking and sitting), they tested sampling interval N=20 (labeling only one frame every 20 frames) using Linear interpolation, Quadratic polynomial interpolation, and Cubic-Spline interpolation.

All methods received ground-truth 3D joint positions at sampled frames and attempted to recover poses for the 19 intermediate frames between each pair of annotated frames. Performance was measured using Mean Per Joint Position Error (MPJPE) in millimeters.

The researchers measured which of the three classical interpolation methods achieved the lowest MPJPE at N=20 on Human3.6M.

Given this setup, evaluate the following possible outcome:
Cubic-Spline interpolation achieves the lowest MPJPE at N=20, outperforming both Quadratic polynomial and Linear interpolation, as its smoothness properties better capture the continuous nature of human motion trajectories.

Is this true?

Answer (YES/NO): NO